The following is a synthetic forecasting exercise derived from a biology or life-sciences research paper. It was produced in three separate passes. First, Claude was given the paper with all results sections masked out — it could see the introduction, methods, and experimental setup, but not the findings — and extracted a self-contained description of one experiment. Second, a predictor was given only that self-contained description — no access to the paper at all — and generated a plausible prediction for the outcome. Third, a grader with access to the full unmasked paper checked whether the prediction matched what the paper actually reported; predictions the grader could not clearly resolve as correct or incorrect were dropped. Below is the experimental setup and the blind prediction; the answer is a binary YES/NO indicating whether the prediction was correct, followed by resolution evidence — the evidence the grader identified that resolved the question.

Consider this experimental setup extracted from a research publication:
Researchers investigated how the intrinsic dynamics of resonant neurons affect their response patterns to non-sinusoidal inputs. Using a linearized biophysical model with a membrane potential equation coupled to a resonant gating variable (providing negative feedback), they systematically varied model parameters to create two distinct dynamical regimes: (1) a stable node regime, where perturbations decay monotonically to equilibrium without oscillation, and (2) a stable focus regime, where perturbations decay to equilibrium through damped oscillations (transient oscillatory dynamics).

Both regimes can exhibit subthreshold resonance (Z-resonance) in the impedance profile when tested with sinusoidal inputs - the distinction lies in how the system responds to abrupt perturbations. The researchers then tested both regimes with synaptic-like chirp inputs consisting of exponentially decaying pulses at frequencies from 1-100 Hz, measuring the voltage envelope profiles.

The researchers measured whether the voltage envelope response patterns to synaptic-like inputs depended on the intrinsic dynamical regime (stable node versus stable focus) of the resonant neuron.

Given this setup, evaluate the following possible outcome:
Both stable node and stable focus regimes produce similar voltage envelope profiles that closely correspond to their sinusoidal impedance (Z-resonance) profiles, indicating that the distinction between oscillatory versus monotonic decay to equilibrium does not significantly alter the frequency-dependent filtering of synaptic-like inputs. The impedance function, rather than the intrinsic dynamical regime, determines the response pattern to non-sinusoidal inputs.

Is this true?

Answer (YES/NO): NO